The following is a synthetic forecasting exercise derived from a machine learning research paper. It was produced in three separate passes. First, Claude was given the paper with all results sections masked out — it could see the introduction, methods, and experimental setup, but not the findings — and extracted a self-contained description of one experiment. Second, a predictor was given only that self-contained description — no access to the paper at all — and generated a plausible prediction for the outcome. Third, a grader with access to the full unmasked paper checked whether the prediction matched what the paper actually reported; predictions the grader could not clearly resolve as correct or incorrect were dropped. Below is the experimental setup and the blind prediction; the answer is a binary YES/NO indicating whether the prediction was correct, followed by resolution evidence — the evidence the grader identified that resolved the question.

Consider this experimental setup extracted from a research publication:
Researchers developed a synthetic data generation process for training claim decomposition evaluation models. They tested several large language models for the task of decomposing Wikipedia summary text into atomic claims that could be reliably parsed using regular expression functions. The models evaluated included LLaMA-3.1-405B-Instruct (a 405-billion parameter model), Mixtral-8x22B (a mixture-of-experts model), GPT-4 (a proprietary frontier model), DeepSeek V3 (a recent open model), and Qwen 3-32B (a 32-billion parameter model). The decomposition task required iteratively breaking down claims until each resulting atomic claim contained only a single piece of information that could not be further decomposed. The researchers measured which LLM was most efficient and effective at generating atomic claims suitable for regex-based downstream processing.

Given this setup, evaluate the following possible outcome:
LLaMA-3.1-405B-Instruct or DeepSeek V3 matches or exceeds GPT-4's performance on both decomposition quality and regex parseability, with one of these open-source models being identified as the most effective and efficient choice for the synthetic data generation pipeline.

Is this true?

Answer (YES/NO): NO